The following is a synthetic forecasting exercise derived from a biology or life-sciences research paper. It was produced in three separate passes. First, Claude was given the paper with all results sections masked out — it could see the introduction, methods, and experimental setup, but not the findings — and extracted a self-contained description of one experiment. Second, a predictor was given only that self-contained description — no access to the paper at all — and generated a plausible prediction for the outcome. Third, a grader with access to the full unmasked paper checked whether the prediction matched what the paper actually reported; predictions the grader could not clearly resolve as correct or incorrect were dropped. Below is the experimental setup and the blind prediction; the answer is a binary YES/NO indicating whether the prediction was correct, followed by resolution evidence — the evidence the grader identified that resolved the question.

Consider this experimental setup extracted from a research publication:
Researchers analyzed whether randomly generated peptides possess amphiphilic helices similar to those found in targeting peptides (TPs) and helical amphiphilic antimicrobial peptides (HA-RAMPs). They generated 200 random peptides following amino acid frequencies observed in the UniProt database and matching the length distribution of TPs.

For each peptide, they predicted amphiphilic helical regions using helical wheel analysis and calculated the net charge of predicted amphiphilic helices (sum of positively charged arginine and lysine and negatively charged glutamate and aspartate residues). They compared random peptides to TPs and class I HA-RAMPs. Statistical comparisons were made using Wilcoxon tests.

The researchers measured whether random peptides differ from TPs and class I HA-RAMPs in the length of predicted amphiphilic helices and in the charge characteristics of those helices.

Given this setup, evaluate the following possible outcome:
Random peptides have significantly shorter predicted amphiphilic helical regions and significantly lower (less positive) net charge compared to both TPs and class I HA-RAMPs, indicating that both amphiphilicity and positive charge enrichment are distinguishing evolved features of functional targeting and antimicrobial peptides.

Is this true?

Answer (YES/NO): NO